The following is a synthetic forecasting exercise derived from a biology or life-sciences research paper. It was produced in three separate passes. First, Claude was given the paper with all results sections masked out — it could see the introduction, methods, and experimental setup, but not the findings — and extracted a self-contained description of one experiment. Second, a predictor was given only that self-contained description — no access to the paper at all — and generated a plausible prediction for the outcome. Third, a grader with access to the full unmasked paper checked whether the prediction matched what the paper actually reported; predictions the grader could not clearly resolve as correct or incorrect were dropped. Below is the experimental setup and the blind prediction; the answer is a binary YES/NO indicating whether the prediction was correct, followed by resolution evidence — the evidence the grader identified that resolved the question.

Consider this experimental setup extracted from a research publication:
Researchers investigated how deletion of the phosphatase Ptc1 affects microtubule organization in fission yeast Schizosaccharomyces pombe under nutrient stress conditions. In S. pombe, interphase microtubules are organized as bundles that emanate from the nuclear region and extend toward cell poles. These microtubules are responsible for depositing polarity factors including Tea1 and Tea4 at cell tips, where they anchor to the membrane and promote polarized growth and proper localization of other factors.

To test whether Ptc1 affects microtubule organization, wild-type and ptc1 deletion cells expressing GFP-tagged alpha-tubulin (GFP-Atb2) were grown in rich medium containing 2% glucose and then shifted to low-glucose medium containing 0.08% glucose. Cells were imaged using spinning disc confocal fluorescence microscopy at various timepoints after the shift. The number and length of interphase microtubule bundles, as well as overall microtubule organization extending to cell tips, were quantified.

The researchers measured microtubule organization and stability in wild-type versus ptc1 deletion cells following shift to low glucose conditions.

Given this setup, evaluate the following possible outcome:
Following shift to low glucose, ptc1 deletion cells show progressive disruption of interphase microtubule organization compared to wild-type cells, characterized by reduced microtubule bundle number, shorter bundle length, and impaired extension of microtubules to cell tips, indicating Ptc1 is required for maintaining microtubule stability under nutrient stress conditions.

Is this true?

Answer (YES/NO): YES